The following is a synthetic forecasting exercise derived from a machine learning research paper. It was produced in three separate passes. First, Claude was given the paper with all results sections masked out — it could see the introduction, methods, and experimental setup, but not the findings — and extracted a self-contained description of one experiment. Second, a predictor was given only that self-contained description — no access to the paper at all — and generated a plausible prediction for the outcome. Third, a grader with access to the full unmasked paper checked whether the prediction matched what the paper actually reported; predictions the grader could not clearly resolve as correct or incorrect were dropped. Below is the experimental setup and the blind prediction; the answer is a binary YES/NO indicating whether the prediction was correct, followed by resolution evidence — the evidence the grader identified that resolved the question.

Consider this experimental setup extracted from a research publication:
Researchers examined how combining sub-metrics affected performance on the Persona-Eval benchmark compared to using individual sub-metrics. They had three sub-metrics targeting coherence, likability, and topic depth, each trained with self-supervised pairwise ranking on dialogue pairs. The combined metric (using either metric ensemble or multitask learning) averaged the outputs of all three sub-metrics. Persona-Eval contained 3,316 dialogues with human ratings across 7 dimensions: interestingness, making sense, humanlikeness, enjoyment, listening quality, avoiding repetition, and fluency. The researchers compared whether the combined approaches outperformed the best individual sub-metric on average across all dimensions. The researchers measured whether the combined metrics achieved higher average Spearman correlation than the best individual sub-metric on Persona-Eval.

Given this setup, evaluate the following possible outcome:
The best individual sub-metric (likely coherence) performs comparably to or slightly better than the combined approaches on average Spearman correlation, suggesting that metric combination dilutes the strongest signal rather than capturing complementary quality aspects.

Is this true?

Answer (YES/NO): YES